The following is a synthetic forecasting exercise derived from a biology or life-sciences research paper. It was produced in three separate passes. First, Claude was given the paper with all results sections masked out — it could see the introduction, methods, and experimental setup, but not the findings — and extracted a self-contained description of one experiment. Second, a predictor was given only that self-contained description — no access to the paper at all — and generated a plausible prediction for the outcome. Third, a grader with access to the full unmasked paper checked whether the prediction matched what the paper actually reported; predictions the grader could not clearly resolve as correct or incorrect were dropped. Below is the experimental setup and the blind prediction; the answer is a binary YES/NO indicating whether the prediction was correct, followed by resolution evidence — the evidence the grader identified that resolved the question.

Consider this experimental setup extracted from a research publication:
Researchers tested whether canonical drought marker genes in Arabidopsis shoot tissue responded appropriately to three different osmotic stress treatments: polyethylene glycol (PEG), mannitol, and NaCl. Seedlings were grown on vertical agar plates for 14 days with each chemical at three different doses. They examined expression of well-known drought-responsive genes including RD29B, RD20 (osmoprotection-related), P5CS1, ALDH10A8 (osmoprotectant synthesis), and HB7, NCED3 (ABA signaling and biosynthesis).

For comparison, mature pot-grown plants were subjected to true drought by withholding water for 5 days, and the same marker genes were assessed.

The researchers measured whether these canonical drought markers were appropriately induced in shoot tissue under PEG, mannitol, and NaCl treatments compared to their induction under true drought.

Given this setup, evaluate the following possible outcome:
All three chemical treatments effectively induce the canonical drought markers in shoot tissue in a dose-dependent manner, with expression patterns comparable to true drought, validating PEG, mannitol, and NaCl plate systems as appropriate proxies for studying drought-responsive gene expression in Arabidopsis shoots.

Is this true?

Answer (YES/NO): YES